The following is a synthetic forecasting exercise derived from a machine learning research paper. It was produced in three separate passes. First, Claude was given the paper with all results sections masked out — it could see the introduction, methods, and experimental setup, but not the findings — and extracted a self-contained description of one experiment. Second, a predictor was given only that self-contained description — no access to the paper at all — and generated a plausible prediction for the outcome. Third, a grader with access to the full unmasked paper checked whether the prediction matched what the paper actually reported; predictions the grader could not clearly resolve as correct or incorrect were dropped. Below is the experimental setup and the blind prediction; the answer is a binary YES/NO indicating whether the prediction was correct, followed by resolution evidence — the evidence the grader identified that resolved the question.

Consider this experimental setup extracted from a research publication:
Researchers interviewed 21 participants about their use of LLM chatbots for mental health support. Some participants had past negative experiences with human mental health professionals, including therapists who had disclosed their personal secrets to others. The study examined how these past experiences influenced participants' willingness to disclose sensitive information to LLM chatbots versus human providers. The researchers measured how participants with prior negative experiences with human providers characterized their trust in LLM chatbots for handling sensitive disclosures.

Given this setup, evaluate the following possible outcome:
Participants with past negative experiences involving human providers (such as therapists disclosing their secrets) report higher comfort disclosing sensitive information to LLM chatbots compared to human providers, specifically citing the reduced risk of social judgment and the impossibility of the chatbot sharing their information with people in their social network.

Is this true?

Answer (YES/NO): YES